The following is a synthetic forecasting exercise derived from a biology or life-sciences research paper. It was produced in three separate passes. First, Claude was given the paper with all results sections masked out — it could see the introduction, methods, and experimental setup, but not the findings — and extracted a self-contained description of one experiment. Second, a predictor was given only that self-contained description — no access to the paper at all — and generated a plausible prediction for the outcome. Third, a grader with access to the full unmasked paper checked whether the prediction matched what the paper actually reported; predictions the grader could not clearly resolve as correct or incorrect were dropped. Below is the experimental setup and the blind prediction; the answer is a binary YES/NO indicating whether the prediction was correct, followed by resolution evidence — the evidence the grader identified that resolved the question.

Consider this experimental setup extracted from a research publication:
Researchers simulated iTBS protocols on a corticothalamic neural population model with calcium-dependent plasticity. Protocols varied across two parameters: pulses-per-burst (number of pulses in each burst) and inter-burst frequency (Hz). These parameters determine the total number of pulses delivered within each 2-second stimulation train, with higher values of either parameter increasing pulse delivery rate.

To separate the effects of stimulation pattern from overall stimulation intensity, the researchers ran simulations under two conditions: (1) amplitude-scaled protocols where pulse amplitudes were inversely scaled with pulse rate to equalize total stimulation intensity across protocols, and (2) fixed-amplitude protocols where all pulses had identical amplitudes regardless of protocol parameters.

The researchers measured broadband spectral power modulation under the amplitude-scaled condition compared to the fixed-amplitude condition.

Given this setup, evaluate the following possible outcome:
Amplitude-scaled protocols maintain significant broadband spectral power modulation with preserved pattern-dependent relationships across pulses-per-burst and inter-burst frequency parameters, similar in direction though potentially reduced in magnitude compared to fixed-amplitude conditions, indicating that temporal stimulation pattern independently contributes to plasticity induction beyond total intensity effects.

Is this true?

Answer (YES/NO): YES